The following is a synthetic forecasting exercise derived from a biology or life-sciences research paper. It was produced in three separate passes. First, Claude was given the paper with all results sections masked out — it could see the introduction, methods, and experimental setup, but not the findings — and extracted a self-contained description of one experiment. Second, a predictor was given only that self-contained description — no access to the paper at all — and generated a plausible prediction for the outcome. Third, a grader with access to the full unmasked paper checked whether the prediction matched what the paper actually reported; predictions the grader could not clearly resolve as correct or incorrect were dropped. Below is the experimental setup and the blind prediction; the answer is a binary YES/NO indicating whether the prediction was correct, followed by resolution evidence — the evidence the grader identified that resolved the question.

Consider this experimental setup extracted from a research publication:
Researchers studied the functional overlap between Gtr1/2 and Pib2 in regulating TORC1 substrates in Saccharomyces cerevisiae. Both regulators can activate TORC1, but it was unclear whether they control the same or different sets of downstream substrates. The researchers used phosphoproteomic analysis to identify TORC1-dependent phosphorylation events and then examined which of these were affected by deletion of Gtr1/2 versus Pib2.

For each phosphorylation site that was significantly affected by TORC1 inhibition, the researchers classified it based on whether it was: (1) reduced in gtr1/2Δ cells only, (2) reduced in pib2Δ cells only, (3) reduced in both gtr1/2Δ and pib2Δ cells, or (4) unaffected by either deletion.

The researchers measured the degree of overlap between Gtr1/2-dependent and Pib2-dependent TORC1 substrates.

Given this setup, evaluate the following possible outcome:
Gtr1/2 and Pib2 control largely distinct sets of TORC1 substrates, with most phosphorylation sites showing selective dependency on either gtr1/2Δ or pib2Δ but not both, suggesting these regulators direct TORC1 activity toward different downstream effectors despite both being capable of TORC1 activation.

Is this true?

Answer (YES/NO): NO